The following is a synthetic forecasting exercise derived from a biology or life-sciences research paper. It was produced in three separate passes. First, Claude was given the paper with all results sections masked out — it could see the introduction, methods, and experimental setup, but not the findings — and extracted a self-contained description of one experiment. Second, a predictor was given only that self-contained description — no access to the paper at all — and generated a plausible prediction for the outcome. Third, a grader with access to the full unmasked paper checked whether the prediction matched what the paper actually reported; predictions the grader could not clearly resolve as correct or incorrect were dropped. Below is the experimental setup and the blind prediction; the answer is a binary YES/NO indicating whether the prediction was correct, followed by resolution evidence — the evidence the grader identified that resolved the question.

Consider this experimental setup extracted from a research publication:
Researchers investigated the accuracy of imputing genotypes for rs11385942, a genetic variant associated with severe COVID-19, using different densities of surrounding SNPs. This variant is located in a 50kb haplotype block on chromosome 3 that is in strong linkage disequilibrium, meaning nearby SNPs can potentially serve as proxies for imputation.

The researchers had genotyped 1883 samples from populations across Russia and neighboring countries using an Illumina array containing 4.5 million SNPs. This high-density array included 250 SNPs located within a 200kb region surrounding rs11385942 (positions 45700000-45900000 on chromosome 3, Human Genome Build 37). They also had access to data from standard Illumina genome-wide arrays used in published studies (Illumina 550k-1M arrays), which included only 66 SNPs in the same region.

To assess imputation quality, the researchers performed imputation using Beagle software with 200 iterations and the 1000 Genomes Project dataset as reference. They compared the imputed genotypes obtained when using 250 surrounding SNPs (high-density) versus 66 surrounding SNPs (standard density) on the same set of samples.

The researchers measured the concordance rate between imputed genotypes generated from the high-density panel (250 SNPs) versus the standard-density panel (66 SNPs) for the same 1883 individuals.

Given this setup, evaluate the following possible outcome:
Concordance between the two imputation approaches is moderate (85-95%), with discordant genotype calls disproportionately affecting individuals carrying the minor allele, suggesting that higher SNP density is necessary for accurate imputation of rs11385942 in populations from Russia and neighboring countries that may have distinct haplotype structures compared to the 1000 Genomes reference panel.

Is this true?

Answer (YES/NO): NO